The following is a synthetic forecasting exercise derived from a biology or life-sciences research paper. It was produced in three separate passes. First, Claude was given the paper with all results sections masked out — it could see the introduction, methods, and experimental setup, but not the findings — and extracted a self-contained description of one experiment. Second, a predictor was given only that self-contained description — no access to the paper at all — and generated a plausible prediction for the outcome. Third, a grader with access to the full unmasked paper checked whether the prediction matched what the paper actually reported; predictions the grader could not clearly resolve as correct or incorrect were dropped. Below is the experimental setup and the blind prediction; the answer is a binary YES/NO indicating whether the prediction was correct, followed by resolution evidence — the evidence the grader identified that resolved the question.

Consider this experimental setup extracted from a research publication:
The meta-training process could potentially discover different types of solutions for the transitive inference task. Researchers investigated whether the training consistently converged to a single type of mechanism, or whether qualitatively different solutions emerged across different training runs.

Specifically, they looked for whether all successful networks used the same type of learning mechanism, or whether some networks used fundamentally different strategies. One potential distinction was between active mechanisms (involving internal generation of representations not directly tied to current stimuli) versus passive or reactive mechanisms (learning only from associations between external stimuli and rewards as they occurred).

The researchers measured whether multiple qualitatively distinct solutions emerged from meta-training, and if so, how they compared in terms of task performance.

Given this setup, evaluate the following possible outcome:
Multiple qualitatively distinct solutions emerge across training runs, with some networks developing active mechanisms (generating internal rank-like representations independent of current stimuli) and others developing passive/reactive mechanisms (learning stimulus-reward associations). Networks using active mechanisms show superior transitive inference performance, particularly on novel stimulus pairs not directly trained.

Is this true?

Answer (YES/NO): YES